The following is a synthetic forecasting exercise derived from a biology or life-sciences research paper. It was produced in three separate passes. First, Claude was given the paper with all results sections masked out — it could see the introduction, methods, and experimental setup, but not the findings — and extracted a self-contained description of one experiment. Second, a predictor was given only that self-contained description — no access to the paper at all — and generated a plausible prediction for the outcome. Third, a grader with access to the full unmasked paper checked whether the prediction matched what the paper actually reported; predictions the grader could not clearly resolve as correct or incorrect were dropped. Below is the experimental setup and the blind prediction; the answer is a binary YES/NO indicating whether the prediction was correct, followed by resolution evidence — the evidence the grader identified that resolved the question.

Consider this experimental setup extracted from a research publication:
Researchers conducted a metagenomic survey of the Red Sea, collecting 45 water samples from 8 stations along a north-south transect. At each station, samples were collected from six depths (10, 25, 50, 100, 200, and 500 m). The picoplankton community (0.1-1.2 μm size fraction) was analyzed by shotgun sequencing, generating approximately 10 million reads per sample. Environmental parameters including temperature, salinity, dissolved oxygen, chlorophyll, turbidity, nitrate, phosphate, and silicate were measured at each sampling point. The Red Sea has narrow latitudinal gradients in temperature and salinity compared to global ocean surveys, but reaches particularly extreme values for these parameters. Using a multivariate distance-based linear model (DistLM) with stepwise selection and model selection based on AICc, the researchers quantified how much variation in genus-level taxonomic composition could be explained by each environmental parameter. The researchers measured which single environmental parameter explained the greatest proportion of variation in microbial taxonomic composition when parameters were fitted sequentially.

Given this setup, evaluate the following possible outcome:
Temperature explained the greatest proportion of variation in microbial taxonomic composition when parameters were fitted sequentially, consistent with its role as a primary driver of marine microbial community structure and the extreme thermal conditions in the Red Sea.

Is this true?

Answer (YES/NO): YES